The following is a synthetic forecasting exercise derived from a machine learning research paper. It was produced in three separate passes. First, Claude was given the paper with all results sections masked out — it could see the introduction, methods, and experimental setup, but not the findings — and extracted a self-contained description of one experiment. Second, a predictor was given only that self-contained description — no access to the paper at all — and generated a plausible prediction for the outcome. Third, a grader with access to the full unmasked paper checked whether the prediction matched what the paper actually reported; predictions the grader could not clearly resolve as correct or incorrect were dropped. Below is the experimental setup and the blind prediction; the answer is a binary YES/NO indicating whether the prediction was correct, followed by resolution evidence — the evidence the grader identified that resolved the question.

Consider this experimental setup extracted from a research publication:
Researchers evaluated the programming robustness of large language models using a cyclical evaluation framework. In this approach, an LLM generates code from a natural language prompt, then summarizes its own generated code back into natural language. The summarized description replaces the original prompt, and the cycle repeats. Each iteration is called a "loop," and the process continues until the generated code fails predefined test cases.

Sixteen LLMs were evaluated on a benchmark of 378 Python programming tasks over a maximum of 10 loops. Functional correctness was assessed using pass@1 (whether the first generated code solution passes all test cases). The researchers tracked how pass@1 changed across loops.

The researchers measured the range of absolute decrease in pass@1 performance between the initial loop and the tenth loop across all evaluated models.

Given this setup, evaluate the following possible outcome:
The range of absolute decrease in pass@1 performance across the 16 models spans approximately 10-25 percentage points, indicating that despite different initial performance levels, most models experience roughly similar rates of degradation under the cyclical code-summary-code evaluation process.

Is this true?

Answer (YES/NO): NO